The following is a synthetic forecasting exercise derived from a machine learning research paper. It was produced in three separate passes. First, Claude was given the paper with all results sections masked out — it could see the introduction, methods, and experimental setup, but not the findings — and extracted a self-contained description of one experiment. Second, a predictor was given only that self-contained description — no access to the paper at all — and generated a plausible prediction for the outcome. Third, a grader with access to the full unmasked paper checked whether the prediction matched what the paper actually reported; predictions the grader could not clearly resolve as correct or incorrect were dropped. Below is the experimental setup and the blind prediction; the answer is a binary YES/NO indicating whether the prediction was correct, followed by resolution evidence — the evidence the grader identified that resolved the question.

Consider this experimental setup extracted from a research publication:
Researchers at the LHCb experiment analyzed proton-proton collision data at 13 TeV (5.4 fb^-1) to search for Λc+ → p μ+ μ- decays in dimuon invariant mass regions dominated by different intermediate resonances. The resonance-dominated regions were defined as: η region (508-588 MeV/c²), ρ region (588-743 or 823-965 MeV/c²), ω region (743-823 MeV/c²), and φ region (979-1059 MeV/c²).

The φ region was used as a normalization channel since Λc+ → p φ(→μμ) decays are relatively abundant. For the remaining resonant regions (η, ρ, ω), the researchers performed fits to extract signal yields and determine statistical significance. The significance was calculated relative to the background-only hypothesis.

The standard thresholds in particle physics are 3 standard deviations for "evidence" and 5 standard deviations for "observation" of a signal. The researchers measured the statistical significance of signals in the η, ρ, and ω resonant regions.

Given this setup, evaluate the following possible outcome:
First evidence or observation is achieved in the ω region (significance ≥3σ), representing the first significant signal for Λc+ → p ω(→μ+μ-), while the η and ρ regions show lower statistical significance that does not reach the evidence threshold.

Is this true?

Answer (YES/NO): NO